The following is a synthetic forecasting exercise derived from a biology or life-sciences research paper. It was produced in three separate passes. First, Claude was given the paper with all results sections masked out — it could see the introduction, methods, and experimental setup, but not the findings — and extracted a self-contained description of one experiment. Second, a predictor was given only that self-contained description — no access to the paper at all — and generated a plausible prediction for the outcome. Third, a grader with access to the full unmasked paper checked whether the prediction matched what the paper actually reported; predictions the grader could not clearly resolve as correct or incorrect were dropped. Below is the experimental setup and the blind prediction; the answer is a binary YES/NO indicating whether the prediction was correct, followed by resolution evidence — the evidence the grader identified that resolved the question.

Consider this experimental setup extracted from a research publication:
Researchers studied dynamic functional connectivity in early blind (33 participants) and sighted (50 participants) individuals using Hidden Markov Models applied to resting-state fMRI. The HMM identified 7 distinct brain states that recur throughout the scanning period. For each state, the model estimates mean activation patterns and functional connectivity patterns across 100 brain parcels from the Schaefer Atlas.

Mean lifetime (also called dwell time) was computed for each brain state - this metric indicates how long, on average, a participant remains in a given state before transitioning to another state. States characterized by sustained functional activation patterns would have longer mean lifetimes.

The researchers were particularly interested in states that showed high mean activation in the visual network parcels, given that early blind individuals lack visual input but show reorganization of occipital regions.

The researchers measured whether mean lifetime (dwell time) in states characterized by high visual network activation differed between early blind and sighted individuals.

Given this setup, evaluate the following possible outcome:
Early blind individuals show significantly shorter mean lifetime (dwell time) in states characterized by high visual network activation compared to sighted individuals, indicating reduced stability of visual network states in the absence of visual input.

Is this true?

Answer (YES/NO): NO